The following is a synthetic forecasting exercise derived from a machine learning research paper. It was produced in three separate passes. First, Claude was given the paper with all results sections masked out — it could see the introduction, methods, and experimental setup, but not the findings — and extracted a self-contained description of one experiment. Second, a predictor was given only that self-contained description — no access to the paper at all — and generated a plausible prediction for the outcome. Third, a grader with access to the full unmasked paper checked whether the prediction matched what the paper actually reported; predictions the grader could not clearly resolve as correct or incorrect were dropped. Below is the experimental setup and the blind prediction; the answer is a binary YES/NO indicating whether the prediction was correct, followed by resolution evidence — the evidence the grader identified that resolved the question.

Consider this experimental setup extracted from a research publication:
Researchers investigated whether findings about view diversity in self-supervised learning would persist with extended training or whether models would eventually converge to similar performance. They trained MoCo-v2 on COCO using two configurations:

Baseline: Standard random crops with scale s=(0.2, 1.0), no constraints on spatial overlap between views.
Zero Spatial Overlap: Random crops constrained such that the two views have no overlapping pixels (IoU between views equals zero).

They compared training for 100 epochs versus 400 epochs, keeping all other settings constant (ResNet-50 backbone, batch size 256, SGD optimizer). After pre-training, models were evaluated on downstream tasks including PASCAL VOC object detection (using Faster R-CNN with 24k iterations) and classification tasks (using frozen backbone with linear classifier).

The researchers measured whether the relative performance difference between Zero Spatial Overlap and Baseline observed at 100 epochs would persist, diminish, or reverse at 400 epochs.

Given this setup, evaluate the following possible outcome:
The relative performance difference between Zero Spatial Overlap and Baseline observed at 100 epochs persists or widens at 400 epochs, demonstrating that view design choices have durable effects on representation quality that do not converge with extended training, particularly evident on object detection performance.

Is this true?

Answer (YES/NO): YES